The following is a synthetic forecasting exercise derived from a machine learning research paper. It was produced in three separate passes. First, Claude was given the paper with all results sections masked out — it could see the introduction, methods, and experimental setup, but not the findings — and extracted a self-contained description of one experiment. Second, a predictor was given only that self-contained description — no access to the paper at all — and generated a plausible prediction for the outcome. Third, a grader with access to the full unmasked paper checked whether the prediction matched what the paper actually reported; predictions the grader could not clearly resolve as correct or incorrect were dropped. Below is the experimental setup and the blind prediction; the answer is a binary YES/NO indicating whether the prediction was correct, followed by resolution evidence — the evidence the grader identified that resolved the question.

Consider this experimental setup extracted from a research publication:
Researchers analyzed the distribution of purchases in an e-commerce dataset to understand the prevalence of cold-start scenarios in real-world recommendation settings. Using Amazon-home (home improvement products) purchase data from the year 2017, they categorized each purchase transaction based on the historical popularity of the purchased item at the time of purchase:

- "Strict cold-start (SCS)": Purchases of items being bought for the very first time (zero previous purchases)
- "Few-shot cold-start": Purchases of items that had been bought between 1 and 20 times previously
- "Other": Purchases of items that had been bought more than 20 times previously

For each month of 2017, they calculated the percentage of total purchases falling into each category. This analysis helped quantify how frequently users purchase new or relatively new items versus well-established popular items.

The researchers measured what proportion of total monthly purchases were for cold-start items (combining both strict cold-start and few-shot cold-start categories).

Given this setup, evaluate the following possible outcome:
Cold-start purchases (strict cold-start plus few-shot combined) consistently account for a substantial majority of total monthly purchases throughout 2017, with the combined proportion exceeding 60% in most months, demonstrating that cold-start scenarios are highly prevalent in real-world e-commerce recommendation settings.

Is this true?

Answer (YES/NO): NO